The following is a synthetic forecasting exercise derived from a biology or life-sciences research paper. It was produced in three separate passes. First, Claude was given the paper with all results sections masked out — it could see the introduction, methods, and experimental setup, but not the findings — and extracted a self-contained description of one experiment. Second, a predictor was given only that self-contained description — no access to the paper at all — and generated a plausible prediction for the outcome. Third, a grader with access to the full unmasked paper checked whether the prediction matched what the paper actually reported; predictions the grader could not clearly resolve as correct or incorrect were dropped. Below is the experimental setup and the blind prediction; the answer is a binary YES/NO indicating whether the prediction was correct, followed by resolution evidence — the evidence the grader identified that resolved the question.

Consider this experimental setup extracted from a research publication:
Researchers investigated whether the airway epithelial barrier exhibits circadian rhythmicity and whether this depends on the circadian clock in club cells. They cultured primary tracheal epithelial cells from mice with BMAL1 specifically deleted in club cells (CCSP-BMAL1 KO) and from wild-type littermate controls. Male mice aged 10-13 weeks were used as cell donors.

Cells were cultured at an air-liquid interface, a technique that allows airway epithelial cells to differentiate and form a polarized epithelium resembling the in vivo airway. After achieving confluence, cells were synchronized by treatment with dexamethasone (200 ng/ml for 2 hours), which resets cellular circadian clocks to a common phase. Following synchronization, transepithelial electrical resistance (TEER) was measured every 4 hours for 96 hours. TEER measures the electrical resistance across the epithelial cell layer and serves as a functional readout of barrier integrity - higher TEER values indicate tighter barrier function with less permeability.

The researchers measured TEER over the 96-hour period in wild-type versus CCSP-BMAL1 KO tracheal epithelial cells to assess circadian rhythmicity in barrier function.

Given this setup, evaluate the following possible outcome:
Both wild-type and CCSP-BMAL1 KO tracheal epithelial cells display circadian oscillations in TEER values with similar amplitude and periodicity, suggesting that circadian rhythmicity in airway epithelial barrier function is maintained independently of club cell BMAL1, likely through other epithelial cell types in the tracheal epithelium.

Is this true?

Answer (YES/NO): NO